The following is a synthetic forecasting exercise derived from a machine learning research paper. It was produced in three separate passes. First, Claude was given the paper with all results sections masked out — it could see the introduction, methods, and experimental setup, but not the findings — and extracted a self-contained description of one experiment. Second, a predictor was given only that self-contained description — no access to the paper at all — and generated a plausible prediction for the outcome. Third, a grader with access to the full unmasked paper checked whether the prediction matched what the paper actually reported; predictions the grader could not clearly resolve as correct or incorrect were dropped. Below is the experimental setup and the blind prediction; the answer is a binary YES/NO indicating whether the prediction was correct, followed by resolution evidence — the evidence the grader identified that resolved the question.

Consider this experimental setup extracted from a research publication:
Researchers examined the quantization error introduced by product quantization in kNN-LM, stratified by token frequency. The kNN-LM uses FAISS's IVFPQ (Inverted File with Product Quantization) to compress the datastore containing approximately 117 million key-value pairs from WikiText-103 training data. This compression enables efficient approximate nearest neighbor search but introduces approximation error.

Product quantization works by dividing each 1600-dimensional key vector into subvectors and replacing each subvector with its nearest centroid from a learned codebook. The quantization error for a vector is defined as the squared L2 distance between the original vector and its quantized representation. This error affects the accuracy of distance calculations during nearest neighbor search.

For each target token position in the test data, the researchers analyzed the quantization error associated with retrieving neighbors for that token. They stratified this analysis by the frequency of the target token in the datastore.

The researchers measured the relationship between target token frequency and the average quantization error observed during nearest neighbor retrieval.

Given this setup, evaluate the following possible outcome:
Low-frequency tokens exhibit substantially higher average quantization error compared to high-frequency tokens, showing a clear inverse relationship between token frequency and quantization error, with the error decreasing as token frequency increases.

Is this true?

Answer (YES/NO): YES